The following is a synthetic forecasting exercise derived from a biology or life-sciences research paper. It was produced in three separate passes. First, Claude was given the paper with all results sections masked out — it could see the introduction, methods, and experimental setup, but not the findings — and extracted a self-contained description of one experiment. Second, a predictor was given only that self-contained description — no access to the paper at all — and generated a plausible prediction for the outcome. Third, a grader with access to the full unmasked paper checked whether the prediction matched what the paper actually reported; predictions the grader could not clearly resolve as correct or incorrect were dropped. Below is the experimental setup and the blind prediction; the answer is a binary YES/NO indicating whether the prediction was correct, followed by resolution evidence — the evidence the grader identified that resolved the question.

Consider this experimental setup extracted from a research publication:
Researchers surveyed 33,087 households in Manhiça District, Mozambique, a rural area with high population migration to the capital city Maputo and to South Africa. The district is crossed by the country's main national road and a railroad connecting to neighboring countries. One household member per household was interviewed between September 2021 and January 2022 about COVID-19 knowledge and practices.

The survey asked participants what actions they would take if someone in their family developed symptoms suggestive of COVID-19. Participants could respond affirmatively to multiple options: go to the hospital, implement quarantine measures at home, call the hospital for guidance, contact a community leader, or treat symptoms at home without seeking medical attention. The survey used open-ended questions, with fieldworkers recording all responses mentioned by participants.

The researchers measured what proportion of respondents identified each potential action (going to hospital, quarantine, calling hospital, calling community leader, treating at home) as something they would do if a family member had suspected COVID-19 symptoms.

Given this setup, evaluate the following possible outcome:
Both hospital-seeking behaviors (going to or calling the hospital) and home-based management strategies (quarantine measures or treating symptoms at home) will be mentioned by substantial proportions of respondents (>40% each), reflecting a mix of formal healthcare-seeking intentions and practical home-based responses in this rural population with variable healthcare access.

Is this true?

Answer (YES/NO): NO